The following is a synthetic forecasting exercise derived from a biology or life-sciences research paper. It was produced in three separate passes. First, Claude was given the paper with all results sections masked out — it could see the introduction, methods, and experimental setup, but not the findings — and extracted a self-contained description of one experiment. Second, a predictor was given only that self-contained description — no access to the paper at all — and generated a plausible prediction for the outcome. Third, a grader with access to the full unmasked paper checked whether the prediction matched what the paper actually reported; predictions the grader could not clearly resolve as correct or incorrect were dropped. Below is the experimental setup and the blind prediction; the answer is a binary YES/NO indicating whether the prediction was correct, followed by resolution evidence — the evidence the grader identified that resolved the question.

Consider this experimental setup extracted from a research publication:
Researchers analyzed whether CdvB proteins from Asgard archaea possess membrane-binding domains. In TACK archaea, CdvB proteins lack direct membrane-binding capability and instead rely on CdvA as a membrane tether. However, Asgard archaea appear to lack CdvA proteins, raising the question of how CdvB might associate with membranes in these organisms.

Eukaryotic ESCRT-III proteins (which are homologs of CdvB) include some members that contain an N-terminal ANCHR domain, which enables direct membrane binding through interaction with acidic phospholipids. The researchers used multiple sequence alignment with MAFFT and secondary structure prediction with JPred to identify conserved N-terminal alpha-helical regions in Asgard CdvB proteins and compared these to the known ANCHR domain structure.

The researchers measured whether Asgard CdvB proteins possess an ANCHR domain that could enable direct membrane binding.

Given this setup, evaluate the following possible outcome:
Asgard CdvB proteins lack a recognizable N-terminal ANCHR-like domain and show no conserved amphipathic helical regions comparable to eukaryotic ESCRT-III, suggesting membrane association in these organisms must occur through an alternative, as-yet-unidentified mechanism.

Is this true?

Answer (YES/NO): NO